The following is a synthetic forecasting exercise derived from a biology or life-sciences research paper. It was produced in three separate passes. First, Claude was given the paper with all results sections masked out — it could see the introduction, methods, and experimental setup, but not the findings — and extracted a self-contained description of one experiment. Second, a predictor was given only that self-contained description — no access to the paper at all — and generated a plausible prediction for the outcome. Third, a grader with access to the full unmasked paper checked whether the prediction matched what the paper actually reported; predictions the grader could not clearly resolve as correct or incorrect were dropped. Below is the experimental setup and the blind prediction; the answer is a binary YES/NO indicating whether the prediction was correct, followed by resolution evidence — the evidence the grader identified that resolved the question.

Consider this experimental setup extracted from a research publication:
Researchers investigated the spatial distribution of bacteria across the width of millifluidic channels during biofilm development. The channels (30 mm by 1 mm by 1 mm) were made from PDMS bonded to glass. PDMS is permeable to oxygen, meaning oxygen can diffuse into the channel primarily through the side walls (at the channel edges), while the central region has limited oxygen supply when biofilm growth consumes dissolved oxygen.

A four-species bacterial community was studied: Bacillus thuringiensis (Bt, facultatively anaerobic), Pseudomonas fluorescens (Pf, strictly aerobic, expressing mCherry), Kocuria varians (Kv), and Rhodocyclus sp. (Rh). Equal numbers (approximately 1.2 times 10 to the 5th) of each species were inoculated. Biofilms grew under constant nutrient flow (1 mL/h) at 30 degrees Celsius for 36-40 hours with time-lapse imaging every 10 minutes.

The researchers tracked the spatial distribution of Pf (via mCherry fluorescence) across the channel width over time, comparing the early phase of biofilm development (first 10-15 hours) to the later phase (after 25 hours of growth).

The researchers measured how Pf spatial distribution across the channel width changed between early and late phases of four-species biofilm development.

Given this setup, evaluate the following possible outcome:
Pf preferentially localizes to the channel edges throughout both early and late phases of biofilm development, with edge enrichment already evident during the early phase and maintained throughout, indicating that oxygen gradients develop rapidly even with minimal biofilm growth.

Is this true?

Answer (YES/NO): NO